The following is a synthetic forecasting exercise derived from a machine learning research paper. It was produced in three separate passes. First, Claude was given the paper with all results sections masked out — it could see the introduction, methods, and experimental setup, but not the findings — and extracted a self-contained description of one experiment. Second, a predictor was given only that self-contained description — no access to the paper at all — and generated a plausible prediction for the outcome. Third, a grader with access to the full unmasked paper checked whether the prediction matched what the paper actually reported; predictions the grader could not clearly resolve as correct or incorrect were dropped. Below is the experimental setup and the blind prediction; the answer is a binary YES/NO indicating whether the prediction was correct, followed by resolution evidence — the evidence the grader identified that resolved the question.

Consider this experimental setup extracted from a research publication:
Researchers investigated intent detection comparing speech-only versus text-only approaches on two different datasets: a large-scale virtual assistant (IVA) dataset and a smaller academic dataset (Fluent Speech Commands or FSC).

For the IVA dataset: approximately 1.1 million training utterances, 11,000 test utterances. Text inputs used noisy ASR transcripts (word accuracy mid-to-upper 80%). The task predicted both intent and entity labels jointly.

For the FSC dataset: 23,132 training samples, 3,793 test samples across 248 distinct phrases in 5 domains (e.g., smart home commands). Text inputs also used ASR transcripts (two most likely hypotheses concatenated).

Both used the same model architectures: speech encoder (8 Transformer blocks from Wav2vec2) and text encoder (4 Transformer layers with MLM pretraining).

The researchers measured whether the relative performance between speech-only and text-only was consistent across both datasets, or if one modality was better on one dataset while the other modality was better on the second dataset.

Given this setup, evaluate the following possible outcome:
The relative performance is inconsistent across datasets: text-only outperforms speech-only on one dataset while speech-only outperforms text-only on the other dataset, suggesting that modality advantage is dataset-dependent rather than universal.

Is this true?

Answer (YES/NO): YES